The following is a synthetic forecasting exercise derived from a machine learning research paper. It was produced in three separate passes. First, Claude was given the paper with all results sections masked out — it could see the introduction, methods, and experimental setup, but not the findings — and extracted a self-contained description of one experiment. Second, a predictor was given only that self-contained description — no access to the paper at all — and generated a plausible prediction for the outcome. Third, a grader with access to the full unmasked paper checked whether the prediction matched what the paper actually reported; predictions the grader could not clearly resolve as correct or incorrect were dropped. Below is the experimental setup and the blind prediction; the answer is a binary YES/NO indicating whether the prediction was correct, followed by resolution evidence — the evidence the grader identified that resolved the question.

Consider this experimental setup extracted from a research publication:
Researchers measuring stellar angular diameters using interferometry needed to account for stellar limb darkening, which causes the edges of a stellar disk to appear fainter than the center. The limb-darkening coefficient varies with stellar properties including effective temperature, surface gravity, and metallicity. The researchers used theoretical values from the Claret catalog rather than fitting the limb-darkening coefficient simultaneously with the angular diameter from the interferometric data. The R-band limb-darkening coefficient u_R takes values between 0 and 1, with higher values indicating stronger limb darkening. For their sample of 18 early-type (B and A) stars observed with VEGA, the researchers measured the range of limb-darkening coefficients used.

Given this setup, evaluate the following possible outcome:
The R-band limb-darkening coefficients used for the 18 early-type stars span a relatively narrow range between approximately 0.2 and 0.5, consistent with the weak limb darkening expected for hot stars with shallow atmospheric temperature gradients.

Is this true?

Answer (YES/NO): YES